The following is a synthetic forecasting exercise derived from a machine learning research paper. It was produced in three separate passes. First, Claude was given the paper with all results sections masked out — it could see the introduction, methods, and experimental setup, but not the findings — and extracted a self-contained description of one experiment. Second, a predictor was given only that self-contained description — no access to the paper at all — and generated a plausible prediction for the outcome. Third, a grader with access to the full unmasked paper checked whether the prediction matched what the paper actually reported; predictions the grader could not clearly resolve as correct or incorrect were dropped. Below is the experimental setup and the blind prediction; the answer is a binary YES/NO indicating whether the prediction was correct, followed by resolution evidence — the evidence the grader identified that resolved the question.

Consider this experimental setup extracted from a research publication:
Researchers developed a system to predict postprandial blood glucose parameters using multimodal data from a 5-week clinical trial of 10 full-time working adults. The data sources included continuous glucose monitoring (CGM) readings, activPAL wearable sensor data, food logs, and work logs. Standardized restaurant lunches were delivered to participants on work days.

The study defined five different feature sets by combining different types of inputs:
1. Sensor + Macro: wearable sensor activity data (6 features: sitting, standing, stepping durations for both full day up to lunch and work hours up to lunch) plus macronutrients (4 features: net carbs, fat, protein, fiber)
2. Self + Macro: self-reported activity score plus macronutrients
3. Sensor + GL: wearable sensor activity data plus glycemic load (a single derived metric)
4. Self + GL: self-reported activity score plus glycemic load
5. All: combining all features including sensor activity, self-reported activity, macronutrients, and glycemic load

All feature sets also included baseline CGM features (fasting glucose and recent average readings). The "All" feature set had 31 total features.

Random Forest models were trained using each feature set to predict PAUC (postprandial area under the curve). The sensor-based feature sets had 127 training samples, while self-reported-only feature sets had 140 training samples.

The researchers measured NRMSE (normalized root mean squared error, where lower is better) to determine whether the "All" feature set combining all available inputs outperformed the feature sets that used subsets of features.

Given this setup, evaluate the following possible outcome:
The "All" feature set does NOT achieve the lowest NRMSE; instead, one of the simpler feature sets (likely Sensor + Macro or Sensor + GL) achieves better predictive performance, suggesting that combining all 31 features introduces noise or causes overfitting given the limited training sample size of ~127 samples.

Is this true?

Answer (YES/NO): NO